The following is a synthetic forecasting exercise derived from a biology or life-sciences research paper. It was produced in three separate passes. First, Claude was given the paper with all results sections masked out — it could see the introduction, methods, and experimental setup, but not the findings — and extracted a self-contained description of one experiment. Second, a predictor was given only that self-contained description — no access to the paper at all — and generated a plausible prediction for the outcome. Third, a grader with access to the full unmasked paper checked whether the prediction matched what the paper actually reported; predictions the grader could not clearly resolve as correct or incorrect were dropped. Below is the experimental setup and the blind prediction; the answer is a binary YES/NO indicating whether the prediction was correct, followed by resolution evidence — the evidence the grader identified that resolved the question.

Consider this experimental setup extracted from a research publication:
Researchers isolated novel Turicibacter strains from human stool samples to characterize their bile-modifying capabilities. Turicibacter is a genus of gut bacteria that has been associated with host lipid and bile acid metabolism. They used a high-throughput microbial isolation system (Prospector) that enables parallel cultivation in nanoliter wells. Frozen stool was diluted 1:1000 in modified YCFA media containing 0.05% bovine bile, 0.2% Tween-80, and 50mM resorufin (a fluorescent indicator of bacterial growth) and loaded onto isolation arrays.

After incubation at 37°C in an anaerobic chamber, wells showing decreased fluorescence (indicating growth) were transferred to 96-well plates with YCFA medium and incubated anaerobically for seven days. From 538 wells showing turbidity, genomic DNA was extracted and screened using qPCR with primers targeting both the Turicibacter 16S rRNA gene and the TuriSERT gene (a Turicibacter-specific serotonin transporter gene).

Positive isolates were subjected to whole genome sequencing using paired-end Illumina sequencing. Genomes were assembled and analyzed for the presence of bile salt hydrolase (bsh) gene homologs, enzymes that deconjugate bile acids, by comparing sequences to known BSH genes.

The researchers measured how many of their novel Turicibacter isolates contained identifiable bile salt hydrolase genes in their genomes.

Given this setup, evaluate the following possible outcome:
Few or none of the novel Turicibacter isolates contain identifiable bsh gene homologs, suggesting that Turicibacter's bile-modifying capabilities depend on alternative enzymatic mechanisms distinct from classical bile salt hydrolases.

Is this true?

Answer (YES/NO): NO